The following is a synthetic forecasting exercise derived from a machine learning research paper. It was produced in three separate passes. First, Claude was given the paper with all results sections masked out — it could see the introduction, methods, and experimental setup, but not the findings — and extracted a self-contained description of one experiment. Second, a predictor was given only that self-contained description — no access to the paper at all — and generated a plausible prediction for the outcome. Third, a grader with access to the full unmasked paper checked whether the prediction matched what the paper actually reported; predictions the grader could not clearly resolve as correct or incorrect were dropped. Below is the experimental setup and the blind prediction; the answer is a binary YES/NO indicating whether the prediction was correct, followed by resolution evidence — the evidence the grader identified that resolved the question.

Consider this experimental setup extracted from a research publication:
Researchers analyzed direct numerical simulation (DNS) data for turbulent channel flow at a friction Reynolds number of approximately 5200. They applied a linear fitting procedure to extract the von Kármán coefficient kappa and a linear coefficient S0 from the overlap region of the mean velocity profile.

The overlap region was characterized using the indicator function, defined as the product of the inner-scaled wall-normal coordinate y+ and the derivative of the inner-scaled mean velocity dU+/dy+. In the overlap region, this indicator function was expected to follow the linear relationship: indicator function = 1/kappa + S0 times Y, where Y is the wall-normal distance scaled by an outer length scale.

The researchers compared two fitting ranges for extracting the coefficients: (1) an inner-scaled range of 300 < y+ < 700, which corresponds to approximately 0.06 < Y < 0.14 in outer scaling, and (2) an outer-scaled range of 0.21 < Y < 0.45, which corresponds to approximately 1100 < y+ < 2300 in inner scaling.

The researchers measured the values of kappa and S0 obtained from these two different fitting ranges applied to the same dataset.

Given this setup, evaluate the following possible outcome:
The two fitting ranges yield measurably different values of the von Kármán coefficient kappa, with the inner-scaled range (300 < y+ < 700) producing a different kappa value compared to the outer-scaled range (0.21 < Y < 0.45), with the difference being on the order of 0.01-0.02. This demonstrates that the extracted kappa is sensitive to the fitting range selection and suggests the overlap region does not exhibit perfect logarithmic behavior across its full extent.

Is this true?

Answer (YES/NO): NO